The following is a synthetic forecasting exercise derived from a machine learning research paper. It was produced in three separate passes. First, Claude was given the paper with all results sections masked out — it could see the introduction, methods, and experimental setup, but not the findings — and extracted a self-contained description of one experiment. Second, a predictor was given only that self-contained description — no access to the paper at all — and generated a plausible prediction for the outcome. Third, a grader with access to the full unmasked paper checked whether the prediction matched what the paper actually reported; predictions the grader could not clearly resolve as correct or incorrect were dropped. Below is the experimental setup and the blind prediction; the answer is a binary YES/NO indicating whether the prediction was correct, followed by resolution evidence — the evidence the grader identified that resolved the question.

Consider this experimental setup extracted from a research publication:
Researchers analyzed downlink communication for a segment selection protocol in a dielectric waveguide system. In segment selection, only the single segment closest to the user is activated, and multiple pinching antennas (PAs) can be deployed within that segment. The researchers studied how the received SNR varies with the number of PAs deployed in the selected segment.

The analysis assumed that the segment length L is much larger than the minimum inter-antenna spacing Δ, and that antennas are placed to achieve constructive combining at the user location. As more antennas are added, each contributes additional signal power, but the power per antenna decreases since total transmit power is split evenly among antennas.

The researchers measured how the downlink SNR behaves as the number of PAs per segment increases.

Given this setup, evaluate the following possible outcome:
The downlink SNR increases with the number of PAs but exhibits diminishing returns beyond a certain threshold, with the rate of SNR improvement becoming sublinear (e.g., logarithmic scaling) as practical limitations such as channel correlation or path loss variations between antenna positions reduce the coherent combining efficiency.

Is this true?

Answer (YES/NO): NO